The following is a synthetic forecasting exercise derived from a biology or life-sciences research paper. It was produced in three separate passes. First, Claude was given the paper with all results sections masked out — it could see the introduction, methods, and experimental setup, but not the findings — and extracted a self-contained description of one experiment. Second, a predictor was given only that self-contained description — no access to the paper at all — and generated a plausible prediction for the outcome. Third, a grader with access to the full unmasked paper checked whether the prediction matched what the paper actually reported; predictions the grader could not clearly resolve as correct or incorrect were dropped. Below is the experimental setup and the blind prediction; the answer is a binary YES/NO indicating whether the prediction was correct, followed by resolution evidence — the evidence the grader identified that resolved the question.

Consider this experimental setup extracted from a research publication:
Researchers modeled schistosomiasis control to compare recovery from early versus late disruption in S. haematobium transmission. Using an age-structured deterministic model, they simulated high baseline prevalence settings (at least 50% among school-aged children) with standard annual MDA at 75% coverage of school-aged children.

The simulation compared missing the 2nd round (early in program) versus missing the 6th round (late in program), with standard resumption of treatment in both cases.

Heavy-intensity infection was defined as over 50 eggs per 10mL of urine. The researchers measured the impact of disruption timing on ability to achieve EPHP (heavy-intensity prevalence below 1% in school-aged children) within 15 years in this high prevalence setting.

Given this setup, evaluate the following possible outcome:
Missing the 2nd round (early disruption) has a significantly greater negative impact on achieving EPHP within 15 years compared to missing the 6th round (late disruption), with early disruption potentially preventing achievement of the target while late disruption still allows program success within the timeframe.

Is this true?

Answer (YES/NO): NO